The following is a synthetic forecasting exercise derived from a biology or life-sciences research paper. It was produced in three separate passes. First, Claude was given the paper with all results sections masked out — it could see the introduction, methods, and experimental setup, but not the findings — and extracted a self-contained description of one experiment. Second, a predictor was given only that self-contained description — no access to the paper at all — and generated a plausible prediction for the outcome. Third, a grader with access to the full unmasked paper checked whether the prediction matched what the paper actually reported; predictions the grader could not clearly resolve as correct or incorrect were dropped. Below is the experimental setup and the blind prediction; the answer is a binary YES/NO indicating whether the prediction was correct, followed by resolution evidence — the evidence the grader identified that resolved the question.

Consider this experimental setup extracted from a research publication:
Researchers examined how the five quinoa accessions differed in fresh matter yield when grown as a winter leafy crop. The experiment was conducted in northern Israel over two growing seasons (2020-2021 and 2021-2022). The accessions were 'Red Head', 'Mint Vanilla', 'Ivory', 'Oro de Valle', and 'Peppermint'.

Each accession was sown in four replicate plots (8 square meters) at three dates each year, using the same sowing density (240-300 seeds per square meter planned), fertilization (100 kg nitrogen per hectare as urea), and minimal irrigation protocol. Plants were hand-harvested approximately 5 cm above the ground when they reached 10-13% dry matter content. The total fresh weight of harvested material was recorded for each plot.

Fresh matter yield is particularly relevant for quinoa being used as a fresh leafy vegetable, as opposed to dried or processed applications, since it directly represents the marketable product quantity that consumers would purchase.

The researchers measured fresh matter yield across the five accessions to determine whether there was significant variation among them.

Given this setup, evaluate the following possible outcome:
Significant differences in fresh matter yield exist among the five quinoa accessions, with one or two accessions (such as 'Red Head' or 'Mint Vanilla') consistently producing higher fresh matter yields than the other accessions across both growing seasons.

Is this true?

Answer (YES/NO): NO